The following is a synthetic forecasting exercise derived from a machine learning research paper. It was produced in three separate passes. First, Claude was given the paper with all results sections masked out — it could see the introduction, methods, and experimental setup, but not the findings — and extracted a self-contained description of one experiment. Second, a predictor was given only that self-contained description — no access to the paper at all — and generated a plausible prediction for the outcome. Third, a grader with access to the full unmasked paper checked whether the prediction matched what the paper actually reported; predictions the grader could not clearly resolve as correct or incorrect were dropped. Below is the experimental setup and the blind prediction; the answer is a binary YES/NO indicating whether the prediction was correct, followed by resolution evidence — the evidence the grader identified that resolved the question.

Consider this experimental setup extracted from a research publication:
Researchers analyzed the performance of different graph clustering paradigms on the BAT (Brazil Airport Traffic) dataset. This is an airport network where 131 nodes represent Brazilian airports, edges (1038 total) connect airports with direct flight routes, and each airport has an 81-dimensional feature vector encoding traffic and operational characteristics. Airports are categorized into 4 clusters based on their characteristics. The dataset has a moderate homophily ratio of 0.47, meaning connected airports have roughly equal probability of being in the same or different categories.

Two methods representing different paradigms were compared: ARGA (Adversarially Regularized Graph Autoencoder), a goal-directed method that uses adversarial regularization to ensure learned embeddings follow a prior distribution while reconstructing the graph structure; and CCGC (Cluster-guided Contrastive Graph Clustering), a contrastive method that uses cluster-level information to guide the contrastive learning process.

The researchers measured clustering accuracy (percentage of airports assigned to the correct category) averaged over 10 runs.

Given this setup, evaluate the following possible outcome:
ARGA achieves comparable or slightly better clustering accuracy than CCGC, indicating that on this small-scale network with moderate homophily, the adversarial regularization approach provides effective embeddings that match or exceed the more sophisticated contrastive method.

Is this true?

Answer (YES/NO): NO